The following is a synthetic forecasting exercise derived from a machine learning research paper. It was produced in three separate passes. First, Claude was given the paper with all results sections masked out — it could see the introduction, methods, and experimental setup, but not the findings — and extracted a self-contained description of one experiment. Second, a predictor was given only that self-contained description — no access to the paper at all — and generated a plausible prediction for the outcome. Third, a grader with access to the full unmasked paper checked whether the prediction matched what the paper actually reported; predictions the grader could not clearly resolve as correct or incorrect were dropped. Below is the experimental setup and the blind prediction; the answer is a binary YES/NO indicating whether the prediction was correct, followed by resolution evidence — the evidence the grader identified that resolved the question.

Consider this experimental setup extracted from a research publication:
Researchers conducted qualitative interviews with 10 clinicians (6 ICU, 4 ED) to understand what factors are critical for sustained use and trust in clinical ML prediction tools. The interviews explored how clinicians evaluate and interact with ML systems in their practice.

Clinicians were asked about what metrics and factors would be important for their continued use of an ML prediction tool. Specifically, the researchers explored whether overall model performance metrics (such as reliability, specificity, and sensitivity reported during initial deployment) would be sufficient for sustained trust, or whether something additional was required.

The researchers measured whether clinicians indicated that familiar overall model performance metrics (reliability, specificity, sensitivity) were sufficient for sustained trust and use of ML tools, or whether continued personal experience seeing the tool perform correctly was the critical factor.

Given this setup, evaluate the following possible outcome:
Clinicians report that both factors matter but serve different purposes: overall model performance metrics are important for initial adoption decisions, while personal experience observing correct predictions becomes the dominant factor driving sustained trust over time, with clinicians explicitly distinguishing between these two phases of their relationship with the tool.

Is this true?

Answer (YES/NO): YES